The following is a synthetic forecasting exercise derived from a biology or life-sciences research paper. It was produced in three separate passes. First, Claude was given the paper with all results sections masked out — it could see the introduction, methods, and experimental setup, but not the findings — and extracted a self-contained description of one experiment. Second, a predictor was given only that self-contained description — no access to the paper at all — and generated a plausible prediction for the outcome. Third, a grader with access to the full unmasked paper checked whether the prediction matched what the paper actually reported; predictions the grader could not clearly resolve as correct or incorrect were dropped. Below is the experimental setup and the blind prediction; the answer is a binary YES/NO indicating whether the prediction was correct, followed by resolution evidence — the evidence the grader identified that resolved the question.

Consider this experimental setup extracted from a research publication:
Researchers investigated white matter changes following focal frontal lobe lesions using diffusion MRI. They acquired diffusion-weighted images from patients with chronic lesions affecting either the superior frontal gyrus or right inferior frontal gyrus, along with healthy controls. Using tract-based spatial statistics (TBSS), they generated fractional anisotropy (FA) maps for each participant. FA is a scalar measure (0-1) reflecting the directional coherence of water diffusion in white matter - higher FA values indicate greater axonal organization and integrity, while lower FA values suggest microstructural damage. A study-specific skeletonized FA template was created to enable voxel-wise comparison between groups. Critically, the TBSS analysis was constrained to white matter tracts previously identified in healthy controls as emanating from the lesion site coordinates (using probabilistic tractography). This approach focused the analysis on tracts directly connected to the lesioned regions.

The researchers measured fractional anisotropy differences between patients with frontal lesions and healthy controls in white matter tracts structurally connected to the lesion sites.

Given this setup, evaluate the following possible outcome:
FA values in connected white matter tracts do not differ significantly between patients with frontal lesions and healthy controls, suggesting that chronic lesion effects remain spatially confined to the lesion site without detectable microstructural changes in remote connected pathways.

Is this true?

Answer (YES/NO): NO